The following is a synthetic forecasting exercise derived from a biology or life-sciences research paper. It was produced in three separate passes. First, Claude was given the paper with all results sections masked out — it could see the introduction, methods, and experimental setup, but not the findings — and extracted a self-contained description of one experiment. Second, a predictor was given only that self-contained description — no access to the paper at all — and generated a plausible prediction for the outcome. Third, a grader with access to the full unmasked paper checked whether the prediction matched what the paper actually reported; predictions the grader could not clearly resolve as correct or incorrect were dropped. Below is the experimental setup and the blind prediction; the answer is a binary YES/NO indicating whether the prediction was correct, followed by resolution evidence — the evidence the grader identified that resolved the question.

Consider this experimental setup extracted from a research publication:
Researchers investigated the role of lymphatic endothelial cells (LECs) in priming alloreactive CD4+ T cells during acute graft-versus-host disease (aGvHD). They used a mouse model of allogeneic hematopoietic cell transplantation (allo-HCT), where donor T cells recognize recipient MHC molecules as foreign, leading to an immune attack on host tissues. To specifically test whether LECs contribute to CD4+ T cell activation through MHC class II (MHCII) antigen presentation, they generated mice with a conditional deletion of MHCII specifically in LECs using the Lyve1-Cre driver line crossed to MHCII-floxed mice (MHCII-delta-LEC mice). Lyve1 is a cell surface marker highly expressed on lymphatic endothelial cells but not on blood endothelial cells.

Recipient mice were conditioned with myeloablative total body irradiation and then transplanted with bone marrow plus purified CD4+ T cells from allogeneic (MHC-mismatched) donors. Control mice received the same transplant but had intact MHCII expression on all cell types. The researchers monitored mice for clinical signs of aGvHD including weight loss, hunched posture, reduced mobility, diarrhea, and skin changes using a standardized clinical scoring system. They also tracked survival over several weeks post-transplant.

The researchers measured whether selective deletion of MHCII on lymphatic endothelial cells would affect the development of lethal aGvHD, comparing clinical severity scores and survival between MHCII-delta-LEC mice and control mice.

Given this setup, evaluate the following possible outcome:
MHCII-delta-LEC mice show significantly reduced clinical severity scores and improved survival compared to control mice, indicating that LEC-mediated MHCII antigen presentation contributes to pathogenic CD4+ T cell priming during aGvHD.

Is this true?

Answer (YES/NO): NO